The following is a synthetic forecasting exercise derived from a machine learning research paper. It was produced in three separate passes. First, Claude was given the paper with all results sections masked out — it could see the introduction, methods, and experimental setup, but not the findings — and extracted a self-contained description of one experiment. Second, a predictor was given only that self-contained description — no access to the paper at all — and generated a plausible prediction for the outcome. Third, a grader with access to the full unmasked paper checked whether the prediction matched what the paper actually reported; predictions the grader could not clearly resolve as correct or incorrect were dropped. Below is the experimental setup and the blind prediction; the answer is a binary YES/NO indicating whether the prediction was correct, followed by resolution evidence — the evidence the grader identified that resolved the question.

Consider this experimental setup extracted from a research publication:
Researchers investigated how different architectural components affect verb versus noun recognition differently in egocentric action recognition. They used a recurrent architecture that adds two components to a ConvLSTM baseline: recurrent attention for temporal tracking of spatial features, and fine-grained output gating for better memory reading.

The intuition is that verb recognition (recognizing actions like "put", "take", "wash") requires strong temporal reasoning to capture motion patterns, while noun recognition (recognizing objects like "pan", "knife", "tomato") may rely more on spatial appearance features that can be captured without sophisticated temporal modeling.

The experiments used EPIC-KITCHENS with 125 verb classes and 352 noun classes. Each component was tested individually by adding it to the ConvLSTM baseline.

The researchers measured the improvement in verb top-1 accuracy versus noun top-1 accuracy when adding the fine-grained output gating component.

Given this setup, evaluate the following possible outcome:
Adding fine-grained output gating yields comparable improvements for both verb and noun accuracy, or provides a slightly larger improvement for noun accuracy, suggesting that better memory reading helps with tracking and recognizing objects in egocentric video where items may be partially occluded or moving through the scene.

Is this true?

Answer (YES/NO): NO